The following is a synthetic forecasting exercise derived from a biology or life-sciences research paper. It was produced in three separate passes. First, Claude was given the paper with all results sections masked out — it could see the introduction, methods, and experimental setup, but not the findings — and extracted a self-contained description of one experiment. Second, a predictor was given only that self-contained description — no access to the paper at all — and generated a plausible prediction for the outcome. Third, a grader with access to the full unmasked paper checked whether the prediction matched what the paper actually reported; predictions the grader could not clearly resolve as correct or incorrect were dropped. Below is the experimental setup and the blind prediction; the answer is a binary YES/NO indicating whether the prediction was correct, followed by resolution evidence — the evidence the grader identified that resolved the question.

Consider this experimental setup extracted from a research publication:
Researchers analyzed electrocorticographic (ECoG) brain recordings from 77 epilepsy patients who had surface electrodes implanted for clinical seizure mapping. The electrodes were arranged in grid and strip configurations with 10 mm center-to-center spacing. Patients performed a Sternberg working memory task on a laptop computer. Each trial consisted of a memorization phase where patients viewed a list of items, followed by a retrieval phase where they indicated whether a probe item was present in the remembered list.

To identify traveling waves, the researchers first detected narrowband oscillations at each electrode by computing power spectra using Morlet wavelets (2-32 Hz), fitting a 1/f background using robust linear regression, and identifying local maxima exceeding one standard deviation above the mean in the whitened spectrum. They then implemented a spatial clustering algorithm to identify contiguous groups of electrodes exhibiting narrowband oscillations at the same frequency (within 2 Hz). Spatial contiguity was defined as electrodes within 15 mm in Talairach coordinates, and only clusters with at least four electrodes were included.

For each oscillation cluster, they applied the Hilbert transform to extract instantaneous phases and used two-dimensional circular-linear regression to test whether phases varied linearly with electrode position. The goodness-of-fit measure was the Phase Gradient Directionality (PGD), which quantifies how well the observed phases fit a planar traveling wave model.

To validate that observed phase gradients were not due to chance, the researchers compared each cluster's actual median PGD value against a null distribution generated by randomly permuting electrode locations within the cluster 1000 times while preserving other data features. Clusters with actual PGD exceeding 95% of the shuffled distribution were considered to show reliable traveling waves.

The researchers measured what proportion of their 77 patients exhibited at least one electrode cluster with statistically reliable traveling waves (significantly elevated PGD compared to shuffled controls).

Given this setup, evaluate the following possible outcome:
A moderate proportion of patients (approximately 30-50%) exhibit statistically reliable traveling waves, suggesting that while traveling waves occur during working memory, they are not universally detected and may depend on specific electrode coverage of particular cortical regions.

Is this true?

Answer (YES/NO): NO